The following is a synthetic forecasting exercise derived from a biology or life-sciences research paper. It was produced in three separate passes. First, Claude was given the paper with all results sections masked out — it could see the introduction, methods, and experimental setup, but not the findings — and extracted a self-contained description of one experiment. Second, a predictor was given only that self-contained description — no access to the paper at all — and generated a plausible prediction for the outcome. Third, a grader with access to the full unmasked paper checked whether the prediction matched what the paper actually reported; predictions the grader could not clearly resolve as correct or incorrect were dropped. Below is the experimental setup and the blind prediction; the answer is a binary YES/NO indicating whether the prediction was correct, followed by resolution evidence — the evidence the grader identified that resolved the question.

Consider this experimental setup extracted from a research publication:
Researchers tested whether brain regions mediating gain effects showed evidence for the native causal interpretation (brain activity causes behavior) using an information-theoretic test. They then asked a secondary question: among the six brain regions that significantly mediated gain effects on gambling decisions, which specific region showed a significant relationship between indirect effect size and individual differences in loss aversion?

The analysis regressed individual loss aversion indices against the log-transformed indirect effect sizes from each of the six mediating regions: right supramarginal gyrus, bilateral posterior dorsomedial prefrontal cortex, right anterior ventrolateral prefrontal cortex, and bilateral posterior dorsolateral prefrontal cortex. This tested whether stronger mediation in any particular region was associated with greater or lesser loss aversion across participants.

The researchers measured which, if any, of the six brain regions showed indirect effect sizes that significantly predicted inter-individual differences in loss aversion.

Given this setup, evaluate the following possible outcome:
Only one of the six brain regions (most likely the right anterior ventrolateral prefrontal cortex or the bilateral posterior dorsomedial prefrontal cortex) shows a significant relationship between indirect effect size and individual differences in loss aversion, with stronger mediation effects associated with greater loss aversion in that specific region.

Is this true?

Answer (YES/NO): YES